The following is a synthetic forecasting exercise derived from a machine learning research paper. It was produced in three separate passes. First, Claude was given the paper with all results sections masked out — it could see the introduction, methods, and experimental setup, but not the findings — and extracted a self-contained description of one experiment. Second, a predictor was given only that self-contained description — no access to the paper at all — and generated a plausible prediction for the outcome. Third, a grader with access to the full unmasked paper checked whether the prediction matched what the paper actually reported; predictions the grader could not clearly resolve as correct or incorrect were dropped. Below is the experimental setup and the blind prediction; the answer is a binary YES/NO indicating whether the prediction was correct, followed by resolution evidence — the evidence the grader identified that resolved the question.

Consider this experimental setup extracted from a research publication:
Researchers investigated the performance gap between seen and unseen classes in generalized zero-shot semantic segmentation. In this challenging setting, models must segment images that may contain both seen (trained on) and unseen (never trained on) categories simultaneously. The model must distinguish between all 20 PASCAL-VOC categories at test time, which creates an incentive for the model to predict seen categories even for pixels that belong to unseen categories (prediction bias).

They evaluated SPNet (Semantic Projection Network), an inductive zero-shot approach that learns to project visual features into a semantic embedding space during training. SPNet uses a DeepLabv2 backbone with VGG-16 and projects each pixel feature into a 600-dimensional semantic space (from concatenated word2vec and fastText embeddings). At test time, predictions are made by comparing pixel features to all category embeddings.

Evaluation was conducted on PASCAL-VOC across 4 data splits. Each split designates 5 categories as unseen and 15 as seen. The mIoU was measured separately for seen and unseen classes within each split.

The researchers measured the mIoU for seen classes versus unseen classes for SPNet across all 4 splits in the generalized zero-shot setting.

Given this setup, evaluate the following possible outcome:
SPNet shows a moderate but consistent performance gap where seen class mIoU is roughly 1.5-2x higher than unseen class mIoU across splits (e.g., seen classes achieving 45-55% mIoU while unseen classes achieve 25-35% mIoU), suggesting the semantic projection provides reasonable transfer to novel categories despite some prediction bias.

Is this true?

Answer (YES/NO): NO